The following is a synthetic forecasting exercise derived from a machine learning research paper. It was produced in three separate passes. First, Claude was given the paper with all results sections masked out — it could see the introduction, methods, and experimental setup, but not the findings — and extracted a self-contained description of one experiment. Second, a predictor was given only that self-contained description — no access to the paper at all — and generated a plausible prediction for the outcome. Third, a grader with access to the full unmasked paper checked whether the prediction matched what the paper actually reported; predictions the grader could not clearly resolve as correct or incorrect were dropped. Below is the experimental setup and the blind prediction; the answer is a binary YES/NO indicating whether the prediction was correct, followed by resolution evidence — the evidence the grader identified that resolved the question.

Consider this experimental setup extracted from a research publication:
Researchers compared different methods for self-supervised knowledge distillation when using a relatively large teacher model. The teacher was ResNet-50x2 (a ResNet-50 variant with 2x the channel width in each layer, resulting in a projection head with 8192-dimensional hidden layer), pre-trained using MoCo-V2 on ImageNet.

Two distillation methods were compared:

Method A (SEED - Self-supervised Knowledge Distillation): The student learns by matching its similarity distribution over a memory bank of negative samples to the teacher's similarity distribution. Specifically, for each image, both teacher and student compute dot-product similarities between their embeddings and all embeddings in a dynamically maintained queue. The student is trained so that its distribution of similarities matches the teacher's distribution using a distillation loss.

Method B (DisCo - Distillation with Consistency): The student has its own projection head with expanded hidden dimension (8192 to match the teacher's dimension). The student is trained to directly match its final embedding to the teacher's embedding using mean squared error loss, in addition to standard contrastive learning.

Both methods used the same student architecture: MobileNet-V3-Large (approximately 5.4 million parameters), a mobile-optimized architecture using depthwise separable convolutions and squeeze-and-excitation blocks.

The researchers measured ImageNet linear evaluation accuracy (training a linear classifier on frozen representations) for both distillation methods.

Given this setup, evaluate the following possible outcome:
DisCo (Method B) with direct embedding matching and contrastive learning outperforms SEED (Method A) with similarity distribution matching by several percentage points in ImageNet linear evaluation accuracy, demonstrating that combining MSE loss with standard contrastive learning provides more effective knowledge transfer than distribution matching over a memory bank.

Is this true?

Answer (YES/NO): NO